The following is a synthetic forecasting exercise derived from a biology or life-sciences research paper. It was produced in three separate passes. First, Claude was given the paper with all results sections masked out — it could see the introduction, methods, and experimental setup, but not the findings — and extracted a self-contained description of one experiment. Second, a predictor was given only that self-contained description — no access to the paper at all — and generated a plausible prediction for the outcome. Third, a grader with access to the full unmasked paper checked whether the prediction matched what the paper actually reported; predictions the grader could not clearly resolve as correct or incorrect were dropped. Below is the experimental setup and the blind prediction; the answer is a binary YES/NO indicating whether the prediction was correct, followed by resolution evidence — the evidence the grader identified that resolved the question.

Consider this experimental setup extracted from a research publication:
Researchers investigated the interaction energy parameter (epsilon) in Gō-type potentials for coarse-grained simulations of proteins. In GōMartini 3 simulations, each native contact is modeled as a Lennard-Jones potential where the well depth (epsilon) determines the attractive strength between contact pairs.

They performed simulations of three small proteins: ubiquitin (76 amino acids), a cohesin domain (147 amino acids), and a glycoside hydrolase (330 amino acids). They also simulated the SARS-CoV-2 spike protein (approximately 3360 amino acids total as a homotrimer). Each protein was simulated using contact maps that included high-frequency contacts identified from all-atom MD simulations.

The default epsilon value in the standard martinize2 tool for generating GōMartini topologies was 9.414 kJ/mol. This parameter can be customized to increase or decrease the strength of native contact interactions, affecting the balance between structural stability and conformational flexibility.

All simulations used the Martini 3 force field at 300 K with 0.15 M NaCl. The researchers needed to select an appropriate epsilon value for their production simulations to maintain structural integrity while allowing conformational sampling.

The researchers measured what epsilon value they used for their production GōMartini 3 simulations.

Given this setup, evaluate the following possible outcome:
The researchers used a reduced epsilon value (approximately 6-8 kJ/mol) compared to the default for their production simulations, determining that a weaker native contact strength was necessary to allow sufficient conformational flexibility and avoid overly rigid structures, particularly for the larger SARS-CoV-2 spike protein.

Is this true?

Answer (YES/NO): NO